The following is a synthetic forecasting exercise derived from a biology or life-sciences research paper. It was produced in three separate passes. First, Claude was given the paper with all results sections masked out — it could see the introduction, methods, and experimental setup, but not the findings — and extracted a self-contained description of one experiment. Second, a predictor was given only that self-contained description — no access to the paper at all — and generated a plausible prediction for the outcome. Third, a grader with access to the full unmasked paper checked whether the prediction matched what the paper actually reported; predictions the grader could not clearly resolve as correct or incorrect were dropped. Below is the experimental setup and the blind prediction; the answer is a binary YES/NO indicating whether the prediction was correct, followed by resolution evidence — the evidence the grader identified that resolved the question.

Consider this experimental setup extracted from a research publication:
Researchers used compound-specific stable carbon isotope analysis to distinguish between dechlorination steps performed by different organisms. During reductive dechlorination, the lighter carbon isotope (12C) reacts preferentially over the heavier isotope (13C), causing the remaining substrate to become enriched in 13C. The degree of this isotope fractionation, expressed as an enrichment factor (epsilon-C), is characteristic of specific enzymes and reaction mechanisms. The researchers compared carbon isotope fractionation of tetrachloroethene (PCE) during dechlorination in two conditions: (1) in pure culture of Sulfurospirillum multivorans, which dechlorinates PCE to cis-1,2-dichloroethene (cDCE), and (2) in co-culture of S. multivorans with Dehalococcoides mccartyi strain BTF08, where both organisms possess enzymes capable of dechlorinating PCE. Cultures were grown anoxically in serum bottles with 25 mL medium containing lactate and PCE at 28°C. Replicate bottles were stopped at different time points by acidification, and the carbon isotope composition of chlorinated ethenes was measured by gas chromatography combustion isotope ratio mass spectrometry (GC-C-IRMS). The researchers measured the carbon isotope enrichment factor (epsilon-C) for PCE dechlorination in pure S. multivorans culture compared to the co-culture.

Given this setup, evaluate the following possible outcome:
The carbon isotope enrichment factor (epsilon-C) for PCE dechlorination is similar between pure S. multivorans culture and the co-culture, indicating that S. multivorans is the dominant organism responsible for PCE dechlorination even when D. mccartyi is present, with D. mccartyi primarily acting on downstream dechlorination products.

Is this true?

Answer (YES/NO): YES